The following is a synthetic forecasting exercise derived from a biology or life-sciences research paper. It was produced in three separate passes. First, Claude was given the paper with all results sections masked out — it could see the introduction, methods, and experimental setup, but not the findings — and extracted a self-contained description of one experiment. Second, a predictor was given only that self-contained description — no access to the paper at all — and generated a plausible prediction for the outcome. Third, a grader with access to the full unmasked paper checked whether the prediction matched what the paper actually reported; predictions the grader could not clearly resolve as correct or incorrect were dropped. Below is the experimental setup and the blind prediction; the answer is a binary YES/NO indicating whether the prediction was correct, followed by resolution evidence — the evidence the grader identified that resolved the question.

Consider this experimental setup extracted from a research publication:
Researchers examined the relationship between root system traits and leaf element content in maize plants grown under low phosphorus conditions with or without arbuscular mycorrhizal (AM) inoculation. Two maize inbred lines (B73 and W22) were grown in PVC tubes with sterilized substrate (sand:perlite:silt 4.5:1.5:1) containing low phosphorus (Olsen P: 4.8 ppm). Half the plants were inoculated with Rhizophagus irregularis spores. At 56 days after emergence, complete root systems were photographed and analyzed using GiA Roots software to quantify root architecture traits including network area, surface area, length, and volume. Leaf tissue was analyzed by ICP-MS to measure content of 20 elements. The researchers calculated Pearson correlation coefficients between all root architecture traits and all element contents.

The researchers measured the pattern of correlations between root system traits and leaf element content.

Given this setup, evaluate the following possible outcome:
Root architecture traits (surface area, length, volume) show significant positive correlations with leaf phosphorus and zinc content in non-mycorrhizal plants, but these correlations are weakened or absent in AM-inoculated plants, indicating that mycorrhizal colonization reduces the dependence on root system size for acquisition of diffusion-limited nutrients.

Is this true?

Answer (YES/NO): NO